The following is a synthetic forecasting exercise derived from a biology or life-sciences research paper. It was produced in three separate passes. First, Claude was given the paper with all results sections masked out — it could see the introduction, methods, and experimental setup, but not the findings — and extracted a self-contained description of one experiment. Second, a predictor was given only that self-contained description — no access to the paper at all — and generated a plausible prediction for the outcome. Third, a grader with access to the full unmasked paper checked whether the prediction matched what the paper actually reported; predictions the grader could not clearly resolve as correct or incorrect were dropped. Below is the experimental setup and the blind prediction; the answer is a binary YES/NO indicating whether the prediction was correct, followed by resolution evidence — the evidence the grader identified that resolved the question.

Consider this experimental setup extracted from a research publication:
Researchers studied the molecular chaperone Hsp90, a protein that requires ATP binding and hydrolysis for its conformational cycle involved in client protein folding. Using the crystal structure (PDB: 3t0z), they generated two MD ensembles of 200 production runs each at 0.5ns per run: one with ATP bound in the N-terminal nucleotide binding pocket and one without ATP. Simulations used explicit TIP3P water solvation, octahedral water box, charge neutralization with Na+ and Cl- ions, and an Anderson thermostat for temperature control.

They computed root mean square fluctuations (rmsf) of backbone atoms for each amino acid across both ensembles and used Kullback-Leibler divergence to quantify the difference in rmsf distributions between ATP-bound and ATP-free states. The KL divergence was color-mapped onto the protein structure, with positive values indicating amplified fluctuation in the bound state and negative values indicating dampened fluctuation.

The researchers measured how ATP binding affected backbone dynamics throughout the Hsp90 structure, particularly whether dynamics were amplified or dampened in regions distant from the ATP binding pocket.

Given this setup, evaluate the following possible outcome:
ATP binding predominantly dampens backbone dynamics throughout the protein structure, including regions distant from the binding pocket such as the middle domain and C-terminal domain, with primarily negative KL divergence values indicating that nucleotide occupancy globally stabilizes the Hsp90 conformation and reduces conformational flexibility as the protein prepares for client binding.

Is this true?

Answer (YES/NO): NO